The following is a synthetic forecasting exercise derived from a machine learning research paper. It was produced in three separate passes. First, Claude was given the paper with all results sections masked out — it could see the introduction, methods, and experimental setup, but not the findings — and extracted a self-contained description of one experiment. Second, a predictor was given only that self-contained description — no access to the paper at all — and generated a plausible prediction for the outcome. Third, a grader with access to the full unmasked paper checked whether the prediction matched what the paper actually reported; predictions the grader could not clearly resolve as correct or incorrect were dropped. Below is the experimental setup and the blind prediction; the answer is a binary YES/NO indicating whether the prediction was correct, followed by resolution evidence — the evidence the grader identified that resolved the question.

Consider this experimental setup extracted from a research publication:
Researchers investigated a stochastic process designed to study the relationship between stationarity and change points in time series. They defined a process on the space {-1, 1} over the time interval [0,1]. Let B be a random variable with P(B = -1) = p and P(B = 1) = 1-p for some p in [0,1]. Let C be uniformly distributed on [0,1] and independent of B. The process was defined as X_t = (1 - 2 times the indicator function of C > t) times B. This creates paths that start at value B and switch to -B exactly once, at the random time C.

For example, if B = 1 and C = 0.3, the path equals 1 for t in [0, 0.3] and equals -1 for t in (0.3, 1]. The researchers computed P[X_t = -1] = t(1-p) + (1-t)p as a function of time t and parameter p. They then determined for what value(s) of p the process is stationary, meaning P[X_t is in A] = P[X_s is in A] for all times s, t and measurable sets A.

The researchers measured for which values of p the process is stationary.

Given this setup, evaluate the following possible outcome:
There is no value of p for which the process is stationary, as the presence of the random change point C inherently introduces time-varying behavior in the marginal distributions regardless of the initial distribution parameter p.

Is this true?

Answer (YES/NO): NO